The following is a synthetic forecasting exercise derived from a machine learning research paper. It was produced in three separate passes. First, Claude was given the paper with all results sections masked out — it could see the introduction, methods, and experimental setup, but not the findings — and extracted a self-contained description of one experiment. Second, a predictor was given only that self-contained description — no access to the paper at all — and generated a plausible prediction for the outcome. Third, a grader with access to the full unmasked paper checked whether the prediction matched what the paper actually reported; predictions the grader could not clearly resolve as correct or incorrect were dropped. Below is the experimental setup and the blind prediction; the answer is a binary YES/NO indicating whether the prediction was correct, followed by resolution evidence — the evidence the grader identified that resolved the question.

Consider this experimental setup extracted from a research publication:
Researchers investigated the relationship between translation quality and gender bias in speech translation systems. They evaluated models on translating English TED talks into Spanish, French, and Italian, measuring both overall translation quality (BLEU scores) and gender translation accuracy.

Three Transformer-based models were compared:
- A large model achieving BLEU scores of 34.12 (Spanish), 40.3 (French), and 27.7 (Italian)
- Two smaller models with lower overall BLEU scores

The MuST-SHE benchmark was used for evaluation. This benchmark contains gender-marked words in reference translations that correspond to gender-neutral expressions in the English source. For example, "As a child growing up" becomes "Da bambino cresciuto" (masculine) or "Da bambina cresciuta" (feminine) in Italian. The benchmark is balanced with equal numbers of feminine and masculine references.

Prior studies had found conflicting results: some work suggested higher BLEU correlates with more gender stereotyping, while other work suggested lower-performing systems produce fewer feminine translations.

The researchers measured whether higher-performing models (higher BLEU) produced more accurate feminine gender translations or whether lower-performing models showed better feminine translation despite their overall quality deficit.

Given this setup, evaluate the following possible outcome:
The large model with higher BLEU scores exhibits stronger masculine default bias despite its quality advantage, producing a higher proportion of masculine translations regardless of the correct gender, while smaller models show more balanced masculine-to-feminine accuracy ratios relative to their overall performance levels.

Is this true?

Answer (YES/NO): NO